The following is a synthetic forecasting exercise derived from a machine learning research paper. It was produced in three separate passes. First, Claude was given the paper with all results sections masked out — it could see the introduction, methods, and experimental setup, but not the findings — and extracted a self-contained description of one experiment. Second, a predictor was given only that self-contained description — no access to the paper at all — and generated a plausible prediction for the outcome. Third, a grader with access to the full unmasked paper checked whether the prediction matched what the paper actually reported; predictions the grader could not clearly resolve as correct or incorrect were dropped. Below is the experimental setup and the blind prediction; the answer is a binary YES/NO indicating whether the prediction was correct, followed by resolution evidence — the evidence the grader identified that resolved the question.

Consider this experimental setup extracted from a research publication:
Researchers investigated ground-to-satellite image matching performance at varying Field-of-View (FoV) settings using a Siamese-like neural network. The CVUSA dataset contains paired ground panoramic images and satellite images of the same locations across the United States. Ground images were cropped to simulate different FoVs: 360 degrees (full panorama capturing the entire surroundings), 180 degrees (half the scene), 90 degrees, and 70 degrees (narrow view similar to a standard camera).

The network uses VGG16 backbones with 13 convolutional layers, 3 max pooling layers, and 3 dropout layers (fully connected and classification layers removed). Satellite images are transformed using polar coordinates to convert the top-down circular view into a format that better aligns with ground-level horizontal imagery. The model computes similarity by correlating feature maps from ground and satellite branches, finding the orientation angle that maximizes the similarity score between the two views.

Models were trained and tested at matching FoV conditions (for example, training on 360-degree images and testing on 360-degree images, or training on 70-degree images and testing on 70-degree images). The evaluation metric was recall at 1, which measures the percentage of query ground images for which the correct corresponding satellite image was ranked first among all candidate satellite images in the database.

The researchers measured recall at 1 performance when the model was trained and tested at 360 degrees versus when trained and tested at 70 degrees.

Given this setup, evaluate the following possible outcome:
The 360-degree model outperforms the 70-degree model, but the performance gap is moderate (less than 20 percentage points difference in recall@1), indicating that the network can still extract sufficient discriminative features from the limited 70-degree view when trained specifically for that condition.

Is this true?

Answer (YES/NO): NO